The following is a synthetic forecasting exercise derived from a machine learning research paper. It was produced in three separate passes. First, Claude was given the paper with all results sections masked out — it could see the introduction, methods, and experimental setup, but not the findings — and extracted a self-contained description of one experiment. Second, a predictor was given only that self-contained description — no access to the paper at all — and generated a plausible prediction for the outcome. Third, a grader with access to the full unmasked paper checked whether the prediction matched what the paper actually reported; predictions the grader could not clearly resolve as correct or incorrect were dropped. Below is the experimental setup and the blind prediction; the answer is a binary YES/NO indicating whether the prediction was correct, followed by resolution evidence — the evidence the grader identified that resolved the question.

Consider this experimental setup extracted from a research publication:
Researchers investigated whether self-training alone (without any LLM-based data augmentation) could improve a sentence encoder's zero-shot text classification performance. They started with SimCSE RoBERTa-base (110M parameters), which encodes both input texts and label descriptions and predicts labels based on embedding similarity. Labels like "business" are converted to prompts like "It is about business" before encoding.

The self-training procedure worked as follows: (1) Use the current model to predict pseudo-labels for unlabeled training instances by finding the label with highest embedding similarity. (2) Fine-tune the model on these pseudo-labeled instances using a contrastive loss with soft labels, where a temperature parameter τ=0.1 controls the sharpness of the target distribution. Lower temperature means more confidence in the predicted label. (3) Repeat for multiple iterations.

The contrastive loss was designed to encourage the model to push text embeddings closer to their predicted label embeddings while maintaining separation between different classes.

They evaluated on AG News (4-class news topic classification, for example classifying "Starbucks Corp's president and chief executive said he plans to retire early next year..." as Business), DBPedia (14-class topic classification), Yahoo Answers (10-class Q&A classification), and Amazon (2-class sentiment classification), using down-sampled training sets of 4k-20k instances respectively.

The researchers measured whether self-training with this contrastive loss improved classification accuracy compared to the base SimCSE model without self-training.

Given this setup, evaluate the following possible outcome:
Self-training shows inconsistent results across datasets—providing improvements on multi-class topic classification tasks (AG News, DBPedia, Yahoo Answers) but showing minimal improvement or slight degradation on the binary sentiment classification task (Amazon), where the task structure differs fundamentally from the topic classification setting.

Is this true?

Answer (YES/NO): NO